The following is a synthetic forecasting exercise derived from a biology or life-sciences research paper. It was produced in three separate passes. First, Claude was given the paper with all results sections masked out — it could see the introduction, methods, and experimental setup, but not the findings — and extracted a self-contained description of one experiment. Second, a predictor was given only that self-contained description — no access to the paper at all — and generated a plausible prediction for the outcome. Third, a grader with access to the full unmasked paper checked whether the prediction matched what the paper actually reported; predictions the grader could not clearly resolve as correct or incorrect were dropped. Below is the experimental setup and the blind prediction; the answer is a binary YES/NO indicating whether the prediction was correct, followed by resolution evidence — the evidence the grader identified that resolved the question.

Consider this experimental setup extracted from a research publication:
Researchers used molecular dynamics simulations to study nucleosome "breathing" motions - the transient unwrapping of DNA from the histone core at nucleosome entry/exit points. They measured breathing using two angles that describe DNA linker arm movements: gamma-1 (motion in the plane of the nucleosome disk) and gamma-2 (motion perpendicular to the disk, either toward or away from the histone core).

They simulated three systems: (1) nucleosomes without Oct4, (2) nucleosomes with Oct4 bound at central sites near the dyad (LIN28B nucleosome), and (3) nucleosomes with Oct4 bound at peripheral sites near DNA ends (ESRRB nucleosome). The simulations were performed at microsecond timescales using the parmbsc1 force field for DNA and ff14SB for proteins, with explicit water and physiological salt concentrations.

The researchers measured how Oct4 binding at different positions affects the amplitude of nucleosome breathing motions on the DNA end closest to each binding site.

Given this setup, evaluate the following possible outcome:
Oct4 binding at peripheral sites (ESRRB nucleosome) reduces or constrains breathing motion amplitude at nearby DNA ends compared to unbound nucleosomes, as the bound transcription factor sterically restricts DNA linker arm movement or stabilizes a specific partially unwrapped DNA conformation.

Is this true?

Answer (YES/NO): NO